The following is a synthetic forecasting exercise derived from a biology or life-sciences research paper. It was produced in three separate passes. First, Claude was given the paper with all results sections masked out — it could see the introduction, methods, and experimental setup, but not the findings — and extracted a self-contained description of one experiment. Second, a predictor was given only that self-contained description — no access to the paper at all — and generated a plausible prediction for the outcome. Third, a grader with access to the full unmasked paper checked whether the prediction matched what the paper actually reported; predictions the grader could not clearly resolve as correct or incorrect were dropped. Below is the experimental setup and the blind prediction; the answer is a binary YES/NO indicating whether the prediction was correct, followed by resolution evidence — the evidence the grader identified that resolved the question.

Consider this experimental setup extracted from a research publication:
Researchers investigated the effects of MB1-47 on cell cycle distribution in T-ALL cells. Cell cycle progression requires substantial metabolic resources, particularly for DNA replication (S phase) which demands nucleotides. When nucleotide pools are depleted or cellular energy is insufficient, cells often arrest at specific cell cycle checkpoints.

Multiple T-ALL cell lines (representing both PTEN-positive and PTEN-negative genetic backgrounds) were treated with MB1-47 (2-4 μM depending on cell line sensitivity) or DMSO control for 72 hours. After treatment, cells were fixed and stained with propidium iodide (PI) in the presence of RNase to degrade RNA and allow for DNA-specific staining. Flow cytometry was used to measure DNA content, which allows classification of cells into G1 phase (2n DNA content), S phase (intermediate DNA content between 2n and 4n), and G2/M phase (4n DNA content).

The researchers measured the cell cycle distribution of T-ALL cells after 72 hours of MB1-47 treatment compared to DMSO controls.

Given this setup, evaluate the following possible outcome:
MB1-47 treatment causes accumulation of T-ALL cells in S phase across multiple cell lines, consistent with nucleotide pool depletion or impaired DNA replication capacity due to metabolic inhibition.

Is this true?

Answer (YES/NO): NO